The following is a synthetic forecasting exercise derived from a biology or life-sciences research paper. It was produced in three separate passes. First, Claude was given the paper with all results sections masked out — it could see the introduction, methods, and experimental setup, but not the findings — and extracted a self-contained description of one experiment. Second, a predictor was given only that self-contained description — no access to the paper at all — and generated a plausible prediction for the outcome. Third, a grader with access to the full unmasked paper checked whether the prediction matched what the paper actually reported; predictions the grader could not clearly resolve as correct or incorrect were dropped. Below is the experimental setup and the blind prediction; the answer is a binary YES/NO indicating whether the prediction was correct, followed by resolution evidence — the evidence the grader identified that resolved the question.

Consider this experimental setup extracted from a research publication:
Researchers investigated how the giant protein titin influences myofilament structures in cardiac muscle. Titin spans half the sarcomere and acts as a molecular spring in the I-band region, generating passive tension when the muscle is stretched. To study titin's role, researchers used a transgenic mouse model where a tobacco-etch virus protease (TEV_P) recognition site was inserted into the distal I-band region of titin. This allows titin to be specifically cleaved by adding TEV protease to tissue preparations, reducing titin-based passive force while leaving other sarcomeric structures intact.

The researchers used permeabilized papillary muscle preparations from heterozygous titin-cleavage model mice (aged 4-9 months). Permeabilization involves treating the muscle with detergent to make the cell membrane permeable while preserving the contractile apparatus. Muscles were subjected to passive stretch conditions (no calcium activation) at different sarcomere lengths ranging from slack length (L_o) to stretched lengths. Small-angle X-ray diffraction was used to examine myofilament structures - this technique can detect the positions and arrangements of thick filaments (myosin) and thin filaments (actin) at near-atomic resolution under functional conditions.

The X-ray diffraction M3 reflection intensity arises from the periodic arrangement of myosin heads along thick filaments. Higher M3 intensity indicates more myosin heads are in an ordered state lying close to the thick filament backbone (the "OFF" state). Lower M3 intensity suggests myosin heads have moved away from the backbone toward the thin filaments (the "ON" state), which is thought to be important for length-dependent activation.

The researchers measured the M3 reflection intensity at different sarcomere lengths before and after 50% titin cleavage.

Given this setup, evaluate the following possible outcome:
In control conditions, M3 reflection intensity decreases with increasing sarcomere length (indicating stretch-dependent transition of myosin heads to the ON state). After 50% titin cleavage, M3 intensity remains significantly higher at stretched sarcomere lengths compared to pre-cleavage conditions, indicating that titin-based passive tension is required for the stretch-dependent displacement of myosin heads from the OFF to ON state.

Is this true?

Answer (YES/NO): NO